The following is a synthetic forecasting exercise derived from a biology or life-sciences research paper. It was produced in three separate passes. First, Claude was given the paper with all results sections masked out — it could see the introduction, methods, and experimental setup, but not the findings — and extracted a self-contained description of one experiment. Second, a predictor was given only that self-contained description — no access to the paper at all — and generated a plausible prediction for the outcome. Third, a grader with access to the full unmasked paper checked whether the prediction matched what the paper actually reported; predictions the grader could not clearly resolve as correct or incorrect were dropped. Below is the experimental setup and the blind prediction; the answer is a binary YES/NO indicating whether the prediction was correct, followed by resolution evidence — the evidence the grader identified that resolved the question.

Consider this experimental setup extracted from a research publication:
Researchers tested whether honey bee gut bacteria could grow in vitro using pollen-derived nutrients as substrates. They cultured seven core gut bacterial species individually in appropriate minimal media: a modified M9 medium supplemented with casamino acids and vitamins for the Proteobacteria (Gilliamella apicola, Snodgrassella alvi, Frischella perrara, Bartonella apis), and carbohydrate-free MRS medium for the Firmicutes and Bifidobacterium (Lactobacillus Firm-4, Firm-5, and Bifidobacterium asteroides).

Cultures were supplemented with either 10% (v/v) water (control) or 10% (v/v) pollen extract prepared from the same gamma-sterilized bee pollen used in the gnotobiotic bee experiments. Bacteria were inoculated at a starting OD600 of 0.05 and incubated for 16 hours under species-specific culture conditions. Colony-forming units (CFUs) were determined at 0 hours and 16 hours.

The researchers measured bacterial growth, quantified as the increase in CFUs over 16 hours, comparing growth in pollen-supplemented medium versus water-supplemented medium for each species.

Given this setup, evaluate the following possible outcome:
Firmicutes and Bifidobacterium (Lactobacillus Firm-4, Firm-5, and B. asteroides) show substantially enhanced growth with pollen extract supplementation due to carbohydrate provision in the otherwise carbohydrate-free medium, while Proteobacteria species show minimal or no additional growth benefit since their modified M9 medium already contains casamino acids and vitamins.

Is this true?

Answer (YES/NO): NO